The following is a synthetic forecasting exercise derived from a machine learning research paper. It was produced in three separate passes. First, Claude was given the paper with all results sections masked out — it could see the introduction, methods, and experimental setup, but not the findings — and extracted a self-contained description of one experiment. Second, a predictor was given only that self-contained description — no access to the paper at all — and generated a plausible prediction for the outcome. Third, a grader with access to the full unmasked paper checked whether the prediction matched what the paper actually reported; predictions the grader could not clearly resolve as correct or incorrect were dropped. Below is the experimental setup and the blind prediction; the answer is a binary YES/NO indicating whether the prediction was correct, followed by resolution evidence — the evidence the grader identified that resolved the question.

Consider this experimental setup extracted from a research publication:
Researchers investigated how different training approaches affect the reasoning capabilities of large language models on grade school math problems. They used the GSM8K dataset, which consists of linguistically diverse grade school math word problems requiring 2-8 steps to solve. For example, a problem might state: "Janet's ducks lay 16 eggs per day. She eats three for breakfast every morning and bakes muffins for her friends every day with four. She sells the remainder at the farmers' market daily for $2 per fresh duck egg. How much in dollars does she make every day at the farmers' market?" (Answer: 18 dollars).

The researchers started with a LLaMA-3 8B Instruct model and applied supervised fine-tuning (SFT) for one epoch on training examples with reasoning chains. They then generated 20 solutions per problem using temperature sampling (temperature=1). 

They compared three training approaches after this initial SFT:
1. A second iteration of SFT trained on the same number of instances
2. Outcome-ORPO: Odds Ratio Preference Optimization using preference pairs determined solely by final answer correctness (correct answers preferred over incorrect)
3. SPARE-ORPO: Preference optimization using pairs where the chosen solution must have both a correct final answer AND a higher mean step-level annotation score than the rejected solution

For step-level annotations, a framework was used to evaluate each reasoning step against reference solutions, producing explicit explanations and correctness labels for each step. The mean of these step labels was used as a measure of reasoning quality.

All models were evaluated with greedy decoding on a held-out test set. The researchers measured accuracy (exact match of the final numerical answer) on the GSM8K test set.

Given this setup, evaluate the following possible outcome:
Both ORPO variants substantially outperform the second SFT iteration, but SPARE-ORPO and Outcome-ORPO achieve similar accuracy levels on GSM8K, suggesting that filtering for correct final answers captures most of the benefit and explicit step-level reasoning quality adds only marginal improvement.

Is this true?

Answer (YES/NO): NO